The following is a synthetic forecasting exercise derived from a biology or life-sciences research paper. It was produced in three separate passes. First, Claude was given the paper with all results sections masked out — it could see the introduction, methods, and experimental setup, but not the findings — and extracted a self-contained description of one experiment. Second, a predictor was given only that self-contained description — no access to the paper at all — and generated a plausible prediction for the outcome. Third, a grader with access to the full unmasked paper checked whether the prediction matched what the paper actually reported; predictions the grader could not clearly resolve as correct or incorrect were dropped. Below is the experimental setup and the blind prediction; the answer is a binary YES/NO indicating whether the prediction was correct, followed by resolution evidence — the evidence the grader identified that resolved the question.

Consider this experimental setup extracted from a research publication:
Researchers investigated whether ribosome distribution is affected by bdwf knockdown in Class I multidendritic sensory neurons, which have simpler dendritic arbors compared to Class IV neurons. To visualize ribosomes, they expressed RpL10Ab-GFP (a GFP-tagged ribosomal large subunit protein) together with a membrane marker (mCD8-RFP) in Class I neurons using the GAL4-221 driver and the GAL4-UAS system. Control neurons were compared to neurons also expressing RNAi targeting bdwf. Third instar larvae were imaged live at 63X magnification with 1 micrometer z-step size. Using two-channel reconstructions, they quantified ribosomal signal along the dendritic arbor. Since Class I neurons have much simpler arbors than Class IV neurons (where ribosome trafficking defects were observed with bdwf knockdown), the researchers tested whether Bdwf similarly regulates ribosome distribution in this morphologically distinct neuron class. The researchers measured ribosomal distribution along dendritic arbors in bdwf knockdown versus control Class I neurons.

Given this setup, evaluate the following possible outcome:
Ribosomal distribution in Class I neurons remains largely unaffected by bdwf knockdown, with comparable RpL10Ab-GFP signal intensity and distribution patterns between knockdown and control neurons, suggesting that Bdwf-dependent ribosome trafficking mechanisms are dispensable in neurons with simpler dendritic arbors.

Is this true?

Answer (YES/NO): NO